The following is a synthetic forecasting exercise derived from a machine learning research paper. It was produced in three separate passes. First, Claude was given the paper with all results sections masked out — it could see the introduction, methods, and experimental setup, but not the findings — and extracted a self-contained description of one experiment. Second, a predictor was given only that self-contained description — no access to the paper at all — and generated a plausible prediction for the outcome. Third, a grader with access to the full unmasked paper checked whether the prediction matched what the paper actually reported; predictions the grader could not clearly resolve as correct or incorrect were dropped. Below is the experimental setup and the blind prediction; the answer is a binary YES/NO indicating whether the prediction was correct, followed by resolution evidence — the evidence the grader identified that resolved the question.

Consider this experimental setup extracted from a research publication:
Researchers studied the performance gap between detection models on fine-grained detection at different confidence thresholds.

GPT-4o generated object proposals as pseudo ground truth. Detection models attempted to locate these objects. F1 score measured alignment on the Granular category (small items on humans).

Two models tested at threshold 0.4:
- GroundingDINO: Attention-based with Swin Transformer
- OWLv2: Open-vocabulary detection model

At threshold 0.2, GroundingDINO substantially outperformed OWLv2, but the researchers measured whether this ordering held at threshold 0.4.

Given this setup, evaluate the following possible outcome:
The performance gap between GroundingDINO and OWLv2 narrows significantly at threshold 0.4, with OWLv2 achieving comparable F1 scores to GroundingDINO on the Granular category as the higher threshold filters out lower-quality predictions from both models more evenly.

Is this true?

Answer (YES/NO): YES